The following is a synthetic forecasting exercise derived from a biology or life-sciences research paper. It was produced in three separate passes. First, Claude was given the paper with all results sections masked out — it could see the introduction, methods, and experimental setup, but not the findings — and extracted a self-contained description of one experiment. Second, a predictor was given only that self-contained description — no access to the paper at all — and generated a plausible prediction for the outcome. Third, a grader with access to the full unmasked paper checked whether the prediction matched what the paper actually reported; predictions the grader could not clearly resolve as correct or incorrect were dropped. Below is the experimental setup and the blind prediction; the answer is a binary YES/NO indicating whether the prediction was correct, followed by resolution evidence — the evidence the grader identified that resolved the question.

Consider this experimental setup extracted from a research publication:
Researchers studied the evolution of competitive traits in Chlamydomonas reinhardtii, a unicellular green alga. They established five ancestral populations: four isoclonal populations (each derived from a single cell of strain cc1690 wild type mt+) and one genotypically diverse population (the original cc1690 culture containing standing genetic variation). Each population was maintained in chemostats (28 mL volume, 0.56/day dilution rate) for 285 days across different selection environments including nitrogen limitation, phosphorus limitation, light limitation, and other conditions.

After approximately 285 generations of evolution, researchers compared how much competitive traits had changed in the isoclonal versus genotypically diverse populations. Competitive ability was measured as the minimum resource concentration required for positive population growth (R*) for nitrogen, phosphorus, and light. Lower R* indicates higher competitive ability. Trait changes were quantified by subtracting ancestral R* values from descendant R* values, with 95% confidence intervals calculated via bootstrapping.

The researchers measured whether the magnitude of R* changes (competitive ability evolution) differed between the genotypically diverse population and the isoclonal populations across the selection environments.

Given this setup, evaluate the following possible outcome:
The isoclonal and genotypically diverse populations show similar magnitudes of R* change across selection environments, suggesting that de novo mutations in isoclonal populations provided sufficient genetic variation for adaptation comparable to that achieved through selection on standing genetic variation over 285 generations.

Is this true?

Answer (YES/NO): YES